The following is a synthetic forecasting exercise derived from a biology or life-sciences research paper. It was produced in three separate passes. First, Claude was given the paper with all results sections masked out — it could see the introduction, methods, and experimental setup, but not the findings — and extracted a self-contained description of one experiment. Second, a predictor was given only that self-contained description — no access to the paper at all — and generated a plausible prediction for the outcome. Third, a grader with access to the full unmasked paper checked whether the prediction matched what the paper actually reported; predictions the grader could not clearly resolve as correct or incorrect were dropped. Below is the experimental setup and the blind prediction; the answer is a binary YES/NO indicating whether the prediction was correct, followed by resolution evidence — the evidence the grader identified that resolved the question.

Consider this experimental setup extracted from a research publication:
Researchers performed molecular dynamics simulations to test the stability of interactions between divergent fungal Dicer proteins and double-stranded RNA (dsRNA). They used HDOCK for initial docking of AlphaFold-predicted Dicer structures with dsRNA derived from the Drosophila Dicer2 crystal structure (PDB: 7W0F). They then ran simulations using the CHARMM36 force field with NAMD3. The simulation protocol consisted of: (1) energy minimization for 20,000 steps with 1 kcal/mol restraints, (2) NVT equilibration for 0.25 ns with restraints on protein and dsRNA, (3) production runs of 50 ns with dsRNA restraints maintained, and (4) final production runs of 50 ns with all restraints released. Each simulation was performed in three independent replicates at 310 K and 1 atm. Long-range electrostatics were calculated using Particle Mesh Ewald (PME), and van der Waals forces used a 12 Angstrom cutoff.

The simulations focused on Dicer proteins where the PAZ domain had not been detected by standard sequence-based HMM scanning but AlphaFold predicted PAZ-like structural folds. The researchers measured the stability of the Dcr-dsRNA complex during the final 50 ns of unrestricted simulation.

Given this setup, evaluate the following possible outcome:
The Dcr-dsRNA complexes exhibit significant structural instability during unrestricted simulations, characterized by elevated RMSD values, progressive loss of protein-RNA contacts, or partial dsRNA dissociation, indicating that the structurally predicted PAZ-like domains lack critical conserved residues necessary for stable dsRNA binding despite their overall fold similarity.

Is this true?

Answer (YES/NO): NO